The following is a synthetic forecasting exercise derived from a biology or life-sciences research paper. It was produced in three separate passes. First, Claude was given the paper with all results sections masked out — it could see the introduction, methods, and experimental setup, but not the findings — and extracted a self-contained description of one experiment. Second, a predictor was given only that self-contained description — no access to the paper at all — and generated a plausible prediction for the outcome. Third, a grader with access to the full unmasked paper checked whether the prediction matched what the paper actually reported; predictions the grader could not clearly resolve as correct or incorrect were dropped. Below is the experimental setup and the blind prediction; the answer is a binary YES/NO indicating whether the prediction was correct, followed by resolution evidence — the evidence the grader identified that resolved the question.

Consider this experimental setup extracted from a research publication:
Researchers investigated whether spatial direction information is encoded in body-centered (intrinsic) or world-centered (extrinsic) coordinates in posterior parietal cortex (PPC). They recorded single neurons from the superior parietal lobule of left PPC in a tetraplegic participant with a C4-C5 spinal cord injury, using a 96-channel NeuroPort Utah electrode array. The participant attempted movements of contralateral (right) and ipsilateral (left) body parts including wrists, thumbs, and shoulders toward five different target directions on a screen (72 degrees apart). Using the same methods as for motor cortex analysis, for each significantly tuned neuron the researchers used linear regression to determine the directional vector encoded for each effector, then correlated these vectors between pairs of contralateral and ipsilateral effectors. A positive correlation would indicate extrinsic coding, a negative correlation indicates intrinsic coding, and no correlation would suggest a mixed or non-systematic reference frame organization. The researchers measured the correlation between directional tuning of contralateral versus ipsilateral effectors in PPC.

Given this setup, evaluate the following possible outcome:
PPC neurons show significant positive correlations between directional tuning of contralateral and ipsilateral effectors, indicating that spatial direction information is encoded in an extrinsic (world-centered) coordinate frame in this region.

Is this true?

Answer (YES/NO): NO